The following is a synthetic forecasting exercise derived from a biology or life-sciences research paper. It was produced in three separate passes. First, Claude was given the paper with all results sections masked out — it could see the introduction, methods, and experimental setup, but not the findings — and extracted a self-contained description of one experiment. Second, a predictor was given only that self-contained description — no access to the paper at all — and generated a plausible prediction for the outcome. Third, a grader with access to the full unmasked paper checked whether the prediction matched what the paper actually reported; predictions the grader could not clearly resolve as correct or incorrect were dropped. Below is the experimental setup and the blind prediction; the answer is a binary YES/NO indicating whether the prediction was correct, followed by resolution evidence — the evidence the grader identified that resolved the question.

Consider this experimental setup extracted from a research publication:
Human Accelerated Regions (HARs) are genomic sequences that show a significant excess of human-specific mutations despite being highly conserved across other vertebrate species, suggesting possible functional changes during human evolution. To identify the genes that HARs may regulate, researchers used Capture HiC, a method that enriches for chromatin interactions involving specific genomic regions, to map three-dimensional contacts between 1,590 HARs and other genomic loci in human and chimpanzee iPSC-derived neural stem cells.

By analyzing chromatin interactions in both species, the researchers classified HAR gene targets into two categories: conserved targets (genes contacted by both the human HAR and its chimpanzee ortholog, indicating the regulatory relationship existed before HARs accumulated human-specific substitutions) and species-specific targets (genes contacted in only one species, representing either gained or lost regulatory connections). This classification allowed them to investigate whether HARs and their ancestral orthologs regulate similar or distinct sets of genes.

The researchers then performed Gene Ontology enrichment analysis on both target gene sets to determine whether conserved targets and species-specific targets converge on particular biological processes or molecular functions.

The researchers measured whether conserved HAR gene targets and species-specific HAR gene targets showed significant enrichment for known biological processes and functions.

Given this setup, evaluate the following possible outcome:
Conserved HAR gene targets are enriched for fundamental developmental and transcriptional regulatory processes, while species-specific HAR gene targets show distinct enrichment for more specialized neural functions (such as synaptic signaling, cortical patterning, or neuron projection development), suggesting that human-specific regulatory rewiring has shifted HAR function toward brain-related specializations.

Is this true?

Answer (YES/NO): NO